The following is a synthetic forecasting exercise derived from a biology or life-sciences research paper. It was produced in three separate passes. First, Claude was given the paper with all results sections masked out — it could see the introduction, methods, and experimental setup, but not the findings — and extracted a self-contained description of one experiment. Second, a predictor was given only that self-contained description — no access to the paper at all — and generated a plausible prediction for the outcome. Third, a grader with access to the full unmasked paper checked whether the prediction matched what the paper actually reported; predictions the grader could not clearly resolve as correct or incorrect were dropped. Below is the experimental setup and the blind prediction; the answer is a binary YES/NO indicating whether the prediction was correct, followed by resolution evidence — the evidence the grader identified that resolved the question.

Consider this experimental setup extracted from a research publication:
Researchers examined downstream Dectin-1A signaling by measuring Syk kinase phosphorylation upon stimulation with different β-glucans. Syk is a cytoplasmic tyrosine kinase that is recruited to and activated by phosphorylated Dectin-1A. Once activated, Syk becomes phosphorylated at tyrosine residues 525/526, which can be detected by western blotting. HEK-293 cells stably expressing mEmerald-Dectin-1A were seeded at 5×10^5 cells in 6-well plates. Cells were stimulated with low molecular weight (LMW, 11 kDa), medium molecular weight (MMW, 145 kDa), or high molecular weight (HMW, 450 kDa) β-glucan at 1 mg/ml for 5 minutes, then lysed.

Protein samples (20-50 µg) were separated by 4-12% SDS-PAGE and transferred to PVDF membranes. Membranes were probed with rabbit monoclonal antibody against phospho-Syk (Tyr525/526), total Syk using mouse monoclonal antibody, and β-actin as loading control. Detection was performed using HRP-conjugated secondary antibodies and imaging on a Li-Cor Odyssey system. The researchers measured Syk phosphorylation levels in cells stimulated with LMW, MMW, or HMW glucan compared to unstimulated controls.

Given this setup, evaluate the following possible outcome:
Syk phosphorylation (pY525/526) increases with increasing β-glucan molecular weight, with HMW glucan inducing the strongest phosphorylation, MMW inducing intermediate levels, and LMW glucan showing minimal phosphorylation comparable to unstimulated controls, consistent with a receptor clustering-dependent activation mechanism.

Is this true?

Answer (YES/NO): NO